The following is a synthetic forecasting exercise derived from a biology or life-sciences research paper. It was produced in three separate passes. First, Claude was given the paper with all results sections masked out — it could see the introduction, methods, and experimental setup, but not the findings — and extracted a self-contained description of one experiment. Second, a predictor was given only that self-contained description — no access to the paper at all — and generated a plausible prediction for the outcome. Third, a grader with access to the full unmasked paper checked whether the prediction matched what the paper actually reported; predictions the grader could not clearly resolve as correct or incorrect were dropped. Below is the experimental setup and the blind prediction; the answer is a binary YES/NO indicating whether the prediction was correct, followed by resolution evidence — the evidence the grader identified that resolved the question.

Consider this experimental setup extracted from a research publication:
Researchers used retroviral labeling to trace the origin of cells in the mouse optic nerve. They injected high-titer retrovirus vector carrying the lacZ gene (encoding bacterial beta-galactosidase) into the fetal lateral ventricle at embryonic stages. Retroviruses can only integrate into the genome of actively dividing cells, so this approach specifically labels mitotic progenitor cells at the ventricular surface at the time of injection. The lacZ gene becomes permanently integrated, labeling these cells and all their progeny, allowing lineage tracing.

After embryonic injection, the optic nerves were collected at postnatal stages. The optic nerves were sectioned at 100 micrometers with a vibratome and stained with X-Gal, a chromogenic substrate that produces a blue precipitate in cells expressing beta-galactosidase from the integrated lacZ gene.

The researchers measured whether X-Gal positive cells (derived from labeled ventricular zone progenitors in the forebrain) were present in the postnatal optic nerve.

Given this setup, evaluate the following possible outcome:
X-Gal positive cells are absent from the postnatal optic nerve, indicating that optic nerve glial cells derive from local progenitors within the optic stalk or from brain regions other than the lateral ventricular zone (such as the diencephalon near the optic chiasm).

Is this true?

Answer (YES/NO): NO